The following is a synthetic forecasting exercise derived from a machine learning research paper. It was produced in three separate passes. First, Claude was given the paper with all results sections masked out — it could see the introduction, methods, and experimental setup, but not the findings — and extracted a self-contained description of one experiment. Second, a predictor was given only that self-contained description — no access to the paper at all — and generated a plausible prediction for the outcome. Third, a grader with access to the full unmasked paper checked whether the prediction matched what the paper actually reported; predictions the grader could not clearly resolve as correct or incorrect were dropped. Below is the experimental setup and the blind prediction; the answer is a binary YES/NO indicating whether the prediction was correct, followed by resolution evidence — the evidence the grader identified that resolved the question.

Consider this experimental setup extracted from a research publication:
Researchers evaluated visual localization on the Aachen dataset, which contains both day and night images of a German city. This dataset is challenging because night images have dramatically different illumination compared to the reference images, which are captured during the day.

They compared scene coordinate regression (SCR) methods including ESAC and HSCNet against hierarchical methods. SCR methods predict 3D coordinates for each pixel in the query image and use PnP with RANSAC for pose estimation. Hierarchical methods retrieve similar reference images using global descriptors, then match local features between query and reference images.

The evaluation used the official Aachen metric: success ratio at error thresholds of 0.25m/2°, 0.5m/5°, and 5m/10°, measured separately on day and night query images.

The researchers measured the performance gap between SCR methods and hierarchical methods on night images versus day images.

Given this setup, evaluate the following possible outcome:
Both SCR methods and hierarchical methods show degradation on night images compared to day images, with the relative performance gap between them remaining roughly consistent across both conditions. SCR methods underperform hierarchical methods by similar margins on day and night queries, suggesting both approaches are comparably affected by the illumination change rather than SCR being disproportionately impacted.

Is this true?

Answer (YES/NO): NO